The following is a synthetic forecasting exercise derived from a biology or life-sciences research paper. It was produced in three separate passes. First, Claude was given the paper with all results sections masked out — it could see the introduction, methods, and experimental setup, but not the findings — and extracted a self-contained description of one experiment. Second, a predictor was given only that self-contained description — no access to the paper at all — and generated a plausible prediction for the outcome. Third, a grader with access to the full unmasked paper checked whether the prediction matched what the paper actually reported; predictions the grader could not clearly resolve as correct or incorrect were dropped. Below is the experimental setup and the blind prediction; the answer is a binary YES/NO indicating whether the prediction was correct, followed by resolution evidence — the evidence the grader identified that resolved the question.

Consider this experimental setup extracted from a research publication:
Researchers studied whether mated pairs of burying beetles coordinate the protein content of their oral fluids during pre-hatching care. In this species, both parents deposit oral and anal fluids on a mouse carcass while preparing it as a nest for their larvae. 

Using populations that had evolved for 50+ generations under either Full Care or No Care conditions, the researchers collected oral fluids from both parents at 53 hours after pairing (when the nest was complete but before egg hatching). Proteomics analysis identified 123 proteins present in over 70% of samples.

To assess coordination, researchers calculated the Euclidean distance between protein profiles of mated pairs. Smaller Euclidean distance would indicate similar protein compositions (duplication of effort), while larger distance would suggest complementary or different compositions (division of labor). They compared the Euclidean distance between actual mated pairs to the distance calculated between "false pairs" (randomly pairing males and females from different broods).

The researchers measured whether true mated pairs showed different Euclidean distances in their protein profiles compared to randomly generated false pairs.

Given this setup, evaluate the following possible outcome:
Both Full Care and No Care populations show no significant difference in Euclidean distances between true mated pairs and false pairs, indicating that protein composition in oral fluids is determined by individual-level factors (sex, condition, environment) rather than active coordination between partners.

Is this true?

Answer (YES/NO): NO